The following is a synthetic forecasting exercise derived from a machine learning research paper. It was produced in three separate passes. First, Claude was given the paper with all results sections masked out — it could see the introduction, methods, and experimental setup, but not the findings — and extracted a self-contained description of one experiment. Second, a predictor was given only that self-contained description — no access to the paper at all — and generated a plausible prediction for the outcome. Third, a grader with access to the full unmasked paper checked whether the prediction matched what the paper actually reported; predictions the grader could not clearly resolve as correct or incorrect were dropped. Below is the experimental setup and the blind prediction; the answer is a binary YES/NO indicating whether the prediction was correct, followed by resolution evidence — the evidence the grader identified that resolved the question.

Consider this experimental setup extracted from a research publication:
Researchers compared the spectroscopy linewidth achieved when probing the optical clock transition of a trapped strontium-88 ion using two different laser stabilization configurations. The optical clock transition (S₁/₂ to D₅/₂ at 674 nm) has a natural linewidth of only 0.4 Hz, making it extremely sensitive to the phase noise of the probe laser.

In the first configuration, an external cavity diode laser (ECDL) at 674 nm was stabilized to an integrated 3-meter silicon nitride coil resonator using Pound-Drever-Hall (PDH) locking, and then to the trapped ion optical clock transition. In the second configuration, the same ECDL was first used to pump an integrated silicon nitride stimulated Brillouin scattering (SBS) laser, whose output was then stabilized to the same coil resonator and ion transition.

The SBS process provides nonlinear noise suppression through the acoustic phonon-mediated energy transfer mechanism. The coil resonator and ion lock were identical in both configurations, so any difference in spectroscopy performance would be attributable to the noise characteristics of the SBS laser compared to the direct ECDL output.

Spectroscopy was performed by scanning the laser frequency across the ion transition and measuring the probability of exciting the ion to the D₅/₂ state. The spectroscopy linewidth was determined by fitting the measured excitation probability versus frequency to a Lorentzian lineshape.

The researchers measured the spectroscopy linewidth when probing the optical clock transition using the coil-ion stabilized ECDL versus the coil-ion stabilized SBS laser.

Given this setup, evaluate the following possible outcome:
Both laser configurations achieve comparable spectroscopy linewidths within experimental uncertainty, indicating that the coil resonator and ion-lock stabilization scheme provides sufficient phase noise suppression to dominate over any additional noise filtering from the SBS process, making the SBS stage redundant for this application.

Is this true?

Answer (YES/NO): NO